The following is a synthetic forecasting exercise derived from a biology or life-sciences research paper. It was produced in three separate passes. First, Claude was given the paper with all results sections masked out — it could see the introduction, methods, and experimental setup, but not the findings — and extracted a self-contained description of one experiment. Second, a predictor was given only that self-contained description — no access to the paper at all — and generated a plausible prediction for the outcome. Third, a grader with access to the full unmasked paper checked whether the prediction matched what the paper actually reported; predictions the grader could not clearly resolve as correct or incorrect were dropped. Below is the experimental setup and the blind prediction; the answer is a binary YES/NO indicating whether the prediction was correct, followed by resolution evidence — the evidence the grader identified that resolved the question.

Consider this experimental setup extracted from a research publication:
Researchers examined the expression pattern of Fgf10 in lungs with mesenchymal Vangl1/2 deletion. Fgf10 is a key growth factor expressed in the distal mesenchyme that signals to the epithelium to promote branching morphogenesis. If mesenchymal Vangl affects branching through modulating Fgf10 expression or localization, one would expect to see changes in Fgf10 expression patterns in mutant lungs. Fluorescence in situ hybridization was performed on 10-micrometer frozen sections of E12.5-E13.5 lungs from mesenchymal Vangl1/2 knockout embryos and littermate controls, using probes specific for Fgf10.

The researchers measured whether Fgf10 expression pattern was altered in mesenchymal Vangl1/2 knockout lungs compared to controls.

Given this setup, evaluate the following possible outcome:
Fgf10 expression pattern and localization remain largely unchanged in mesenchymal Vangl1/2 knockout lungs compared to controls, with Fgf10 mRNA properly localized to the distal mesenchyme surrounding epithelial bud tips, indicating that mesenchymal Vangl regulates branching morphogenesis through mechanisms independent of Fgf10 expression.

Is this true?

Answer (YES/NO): YES